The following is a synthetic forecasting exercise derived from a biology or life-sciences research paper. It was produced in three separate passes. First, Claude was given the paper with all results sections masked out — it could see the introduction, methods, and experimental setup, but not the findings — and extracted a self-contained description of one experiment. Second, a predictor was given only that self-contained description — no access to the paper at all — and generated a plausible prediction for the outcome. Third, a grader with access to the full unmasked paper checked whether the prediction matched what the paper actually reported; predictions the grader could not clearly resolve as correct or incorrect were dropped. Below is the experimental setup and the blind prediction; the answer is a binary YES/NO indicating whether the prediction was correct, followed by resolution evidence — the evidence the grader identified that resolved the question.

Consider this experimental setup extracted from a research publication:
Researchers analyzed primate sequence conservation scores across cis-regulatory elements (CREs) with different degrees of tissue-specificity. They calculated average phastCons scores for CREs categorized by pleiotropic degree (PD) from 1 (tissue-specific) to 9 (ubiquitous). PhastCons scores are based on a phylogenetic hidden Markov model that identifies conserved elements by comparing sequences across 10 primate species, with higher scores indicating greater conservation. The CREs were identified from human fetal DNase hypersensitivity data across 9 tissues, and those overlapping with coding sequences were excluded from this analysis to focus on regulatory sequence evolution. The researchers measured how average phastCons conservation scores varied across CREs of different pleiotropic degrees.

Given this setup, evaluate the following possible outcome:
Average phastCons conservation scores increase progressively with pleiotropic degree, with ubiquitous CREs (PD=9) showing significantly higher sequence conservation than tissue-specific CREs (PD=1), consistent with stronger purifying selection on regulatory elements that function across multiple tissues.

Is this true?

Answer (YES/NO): NO